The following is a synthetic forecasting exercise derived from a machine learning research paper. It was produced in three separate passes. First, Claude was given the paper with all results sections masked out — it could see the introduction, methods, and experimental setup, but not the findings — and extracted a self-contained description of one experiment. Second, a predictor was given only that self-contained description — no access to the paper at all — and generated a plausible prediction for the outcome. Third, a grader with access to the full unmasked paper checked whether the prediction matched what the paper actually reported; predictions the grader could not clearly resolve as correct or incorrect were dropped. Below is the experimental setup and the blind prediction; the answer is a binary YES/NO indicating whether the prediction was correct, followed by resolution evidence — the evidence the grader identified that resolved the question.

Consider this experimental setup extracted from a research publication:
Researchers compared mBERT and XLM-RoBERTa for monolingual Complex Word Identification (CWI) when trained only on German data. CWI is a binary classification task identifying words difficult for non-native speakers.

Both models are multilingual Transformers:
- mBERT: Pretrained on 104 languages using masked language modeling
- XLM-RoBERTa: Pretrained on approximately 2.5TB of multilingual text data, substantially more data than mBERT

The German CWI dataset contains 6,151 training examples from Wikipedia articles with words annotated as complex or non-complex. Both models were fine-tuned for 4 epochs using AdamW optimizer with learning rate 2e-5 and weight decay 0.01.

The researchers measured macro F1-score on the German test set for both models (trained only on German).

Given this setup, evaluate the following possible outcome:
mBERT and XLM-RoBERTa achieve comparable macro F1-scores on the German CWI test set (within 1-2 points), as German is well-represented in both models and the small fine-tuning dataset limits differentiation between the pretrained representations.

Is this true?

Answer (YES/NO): YES